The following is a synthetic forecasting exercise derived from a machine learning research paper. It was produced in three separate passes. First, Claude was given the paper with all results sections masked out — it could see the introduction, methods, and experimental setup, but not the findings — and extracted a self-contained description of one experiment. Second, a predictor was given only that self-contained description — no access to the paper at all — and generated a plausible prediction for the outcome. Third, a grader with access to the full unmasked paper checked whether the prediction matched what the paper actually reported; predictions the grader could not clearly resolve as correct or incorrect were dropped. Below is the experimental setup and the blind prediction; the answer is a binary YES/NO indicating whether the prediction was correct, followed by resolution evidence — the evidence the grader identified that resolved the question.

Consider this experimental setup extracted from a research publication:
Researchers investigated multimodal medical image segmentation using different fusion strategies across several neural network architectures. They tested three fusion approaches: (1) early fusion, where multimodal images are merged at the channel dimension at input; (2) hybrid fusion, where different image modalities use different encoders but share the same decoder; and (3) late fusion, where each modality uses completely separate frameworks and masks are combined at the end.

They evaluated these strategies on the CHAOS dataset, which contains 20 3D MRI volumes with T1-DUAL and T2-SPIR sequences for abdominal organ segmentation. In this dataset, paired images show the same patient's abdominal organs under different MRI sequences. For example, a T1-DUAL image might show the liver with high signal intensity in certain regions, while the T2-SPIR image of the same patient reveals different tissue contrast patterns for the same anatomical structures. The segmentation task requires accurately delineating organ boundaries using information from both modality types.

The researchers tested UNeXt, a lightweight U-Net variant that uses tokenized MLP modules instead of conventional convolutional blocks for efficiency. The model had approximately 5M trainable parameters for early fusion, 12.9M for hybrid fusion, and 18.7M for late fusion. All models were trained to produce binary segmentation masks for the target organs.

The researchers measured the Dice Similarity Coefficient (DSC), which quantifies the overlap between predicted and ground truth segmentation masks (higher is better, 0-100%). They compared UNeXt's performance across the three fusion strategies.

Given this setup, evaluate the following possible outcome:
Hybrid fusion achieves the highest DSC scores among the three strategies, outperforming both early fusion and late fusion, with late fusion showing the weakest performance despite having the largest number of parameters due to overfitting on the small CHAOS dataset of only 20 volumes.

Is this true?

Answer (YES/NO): NO